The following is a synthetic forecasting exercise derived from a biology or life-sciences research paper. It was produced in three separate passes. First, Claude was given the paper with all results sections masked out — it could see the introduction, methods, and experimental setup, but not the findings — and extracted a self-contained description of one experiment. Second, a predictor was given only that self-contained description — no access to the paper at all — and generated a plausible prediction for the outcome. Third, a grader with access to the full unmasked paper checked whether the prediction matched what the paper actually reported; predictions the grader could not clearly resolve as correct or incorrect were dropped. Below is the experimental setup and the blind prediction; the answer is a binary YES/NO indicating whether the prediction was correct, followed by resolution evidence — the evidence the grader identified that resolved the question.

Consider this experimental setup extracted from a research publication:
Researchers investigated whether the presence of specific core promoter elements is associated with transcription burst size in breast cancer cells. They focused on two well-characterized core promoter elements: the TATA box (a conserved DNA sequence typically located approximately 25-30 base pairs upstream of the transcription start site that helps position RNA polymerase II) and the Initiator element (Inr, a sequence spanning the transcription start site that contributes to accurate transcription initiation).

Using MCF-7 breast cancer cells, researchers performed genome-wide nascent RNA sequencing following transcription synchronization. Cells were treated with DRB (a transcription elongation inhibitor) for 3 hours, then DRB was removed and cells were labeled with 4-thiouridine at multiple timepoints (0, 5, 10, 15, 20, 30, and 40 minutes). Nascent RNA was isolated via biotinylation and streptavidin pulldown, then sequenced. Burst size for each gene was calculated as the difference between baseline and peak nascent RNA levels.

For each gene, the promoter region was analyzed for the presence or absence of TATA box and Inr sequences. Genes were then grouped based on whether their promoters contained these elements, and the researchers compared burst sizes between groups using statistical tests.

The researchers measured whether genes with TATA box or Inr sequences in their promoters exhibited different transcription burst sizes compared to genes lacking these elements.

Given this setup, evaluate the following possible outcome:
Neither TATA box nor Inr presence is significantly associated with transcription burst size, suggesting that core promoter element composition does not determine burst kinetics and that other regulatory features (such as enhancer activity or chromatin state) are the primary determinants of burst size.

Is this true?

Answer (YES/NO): NO